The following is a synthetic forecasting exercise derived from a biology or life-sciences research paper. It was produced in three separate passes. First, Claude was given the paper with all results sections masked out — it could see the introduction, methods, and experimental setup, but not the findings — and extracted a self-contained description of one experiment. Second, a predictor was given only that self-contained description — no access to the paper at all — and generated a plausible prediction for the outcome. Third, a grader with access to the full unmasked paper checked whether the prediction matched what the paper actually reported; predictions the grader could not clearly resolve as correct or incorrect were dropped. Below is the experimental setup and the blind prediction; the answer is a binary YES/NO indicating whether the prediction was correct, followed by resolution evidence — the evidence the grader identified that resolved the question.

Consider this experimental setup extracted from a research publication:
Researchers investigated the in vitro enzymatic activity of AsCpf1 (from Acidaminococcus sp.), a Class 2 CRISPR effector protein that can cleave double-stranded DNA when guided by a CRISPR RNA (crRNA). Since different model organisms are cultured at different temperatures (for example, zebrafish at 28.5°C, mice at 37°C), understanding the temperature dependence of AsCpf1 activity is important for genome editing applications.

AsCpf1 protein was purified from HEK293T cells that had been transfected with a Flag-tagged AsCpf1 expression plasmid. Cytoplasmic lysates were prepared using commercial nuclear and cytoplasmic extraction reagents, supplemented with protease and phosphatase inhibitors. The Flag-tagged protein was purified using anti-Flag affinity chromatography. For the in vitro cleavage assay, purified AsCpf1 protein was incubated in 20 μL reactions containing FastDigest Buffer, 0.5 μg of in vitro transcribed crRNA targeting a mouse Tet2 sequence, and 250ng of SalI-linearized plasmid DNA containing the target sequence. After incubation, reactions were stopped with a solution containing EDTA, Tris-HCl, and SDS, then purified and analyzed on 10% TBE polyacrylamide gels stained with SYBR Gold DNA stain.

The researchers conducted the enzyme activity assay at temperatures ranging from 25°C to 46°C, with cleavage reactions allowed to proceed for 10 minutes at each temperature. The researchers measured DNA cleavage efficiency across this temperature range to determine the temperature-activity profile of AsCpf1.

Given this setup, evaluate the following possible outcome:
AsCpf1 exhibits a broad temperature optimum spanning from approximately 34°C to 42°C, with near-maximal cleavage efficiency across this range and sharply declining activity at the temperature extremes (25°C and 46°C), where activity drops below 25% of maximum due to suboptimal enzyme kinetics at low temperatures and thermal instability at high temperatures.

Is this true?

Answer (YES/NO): NO